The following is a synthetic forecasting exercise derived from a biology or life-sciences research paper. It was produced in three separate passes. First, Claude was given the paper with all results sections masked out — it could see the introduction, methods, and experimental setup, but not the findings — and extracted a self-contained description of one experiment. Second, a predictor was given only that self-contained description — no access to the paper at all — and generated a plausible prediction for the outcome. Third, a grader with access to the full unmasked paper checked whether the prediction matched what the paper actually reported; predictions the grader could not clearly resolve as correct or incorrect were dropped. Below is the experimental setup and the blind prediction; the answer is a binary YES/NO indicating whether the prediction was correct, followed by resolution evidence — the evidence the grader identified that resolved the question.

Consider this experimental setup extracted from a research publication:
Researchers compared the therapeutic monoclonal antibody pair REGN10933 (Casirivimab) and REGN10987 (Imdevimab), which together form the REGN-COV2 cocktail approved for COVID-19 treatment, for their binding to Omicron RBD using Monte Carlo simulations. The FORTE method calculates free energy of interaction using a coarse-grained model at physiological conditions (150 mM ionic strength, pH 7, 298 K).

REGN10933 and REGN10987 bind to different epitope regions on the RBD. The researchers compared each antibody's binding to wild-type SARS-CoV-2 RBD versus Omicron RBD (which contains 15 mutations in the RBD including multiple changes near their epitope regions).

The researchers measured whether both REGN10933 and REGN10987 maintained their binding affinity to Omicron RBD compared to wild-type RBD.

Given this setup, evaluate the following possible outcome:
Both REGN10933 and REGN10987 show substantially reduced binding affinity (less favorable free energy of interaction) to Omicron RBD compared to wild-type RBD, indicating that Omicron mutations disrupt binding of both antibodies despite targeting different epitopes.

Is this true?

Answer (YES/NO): NO